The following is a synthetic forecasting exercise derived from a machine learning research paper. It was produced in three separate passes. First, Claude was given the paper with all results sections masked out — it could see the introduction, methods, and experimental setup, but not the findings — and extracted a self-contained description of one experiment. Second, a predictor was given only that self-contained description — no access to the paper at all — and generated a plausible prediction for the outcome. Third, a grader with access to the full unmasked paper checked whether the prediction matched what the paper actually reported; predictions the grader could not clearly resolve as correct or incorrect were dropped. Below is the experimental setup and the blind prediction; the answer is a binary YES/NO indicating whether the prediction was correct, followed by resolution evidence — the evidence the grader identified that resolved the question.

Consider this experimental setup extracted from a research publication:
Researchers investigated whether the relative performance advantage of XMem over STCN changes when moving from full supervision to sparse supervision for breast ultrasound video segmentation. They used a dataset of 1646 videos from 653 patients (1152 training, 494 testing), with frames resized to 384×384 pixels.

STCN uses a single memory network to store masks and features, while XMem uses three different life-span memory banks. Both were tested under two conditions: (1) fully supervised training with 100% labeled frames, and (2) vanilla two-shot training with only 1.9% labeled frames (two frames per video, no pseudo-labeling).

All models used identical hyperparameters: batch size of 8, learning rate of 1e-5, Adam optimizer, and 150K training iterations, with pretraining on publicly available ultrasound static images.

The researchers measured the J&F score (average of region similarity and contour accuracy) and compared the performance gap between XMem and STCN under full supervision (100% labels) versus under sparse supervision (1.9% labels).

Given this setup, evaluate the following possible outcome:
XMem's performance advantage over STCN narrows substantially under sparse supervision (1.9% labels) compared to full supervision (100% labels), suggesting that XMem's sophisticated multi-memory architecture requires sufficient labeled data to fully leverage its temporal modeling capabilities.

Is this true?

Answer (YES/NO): NO